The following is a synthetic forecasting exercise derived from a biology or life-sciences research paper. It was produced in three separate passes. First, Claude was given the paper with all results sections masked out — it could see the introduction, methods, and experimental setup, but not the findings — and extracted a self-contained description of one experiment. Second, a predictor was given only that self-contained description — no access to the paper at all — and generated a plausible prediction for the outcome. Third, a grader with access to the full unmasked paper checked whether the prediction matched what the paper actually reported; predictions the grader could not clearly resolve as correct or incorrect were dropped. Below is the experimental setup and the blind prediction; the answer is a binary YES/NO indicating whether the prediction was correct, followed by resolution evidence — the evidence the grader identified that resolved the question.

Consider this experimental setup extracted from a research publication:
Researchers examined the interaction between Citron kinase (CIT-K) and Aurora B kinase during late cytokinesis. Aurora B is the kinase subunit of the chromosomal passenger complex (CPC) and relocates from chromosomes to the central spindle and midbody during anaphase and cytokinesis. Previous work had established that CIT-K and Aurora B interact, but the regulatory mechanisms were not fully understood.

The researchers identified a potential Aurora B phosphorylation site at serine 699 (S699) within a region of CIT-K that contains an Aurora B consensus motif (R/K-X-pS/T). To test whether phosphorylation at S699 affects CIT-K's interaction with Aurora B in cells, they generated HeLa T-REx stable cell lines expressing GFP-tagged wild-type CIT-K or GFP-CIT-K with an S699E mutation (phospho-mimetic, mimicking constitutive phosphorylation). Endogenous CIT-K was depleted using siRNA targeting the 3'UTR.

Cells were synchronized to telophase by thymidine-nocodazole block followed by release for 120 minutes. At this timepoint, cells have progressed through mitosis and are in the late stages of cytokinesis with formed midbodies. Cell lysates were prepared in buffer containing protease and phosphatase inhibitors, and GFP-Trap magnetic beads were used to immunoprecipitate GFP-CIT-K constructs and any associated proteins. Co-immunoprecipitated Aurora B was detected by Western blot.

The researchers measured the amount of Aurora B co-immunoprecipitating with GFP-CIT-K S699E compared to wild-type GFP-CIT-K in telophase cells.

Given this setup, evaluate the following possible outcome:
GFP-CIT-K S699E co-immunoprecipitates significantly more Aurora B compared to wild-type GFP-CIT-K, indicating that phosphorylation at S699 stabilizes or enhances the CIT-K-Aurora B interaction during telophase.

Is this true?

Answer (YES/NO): YES